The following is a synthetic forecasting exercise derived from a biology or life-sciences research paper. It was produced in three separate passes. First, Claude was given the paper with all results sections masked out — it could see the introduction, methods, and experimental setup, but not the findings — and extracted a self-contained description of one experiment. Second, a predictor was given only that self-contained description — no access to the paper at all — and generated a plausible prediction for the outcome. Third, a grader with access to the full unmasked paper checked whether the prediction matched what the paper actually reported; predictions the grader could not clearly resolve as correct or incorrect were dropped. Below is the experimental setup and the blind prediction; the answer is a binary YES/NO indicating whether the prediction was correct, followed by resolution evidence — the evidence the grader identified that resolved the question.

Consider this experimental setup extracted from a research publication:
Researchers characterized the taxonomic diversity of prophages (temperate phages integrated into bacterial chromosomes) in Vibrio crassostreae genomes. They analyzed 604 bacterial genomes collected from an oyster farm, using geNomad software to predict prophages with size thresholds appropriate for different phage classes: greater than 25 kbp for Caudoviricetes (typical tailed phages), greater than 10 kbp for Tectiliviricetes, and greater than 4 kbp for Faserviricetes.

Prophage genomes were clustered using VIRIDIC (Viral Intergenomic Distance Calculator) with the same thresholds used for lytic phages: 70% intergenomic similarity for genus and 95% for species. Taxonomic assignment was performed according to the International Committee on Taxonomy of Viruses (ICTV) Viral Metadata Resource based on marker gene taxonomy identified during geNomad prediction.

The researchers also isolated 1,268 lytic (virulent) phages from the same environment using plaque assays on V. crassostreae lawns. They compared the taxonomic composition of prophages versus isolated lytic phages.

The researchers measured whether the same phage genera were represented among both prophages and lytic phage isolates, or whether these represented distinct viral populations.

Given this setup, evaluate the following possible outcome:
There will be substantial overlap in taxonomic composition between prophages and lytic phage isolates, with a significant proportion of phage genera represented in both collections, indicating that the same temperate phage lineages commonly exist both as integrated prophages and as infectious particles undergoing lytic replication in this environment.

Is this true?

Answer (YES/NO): NO